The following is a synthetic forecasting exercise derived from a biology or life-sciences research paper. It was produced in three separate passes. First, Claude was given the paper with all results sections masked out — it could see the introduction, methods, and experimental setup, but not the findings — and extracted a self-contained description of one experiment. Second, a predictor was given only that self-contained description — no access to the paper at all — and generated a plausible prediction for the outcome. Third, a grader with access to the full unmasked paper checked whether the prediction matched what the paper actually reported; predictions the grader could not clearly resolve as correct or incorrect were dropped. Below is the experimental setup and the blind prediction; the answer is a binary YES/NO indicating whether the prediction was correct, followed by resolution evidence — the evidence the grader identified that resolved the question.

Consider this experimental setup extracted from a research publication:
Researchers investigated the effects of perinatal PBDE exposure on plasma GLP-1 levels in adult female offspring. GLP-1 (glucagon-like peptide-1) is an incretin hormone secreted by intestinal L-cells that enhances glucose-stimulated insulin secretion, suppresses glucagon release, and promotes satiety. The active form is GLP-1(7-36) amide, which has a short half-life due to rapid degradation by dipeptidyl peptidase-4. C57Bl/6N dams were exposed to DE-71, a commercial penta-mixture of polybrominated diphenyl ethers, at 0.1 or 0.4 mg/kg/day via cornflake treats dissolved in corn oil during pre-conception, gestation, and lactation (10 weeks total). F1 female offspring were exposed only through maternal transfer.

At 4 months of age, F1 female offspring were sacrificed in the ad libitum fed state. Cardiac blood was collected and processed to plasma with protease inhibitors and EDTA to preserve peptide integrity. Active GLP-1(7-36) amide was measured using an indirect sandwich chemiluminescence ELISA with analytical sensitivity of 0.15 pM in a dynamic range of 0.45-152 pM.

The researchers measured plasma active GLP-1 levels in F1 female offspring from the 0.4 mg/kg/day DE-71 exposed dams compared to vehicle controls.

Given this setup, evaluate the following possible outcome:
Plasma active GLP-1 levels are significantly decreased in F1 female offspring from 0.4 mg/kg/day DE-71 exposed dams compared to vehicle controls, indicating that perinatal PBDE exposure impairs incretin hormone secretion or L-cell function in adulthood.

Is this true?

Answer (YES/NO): NO